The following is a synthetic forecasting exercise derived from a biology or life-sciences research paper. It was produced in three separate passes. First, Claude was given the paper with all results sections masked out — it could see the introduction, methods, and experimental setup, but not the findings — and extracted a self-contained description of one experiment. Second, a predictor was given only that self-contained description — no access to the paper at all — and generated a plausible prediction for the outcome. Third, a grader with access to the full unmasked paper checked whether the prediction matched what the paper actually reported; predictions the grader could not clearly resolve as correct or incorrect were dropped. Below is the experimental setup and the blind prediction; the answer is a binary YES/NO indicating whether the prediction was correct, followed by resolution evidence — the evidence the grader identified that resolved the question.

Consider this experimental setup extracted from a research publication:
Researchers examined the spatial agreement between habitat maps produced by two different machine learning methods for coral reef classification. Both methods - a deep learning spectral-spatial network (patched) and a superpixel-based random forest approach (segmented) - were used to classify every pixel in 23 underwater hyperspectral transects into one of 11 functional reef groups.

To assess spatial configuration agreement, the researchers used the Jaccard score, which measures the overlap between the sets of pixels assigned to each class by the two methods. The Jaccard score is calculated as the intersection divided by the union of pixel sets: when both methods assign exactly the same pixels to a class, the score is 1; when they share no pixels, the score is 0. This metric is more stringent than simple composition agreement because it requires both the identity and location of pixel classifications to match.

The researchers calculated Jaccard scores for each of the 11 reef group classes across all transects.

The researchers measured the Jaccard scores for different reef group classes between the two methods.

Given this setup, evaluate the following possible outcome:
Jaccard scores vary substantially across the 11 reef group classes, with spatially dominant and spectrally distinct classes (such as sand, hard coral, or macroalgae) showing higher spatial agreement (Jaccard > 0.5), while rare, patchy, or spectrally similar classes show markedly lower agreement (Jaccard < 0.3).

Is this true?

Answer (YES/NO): YES